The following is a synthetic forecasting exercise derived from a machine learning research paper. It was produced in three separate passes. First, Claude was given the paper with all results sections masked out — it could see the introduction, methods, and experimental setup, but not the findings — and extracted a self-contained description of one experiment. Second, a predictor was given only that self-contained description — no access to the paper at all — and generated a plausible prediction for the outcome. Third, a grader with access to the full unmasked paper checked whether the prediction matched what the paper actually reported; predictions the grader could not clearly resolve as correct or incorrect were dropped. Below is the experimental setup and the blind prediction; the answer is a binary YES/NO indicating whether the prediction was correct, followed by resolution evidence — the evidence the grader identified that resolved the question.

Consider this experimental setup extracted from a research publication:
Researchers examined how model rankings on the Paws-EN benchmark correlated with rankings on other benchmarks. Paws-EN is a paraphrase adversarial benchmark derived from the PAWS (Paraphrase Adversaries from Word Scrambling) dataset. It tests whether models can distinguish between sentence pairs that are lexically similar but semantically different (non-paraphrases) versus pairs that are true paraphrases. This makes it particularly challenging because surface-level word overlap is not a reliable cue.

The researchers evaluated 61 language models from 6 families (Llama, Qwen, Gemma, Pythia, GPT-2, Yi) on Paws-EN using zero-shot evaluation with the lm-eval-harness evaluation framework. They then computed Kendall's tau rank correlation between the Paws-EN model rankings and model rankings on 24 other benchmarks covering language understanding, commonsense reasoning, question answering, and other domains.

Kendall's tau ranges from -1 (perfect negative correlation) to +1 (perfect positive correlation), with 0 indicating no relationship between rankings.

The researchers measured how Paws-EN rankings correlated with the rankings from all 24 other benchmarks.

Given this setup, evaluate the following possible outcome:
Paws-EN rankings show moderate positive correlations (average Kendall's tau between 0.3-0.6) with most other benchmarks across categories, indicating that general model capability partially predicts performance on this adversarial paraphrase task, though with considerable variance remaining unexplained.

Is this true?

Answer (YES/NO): NO